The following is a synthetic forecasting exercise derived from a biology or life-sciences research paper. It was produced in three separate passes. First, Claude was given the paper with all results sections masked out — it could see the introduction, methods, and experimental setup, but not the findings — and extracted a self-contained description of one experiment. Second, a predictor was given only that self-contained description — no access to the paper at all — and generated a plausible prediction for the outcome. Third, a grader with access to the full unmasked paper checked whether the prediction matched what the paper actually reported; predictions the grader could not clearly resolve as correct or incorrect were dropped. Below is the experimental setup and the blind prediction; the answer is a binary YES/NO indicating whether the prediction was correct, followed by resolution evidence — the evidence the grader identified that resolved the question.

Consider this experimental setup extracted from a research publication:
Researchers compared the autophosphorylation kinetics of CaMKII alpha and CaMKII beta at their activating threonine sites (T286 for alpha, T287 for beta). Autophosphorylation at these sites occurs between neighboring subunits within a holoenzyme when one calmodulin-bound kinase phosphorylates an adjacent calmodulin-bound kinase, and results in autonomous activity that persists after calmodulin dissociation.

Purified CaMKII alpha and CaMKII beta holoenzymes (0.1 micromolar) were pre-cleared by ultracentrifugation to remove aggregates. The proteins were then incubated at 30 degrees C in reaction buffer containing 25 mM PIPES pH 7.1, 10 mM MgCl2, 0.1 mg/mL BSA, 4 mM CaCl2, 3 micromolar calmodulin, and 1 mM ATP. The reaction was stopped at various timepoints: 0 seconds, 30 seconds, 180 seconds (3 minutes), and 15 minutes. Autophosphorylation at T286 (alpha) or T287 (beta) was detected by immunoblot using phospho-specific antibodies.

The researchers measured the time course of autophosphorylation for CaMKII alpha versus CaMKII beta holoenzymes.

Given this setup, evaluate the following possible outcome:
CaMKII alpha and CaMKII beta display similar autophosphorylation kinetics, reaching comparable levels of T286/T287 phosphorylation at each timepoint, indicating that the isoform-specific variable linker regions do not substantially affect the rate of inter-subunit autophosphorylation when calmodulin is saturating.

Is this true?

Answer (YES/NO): YES